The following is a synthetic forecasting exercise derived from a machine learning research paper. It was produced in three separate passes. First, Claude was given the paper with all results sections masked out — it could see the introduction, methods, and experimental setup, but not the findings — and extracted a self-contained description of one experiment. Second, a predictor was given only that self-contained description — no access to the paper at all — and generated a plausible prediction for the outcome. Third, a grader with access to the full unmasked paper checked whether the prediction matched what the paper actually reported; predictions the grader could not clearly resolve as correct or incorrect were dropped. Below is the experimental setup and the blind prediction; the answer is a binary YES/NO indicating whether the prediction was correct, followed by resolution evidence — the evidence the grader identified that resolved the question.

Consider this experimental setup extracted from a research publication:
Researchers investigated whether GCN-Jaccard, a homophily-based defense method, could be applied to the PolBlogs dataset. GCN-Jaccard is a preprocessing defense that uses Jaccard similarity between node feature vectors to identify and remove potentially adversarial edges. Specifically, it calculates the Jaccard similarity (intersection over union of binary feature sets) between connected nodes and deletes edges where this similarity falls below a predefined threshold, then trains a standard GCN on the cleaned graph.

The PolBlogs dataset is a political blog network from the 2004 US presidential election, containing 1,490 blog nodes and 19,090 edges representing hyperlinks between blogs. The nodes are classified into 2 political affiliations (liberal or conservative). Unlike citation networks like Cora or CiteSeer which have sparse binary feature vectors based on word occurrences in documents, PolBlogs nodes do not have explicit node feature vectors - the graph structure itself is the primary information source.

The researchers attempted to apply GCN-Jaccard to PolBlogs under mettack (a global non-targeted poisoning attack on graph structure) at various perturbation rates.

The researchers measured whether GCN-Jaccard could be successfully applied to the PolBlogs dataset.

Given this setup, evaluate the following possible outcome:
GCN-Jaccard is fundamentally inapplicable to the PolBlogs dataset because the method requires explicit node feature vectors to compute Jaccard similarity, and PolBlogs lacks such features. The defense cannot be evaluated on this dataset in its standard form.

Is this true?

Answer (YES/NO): YES